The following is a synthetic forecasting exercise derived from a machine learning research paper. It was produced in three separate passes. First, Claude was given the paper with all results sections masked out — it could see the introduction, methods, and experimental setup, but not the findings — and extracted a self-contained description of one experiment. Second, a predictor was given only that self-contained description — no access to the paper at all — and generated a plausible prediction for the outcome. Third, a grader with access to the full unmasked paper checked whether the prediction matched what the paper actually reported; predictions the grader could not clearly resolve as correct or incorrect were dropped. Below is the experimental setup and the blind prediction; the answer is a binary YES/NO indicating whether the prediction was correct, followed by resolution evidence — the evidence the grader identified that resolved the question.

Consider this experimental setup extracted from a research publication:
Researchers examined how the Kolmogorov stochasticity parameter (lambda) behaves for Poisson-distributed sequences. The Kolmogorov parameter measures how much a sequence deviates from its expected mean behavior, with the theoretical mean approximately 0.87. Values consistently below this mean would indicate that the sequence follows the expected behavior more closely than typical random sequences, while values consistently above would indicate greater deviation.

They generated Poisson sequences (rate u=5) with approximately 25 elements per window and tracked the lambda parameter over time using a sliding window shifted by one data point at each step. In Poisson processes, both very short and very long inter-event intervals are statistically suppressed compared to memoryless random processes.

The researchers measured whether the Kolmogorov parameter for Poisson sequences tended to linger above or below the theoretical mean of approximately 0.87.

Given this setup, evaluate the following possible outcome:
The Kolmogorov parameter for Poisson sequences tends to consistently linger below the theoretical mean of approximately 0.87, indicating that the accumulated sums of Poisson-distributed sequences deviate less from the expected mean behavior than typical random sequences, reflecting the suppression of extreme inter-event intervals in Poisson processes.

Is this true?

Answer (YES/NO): YES